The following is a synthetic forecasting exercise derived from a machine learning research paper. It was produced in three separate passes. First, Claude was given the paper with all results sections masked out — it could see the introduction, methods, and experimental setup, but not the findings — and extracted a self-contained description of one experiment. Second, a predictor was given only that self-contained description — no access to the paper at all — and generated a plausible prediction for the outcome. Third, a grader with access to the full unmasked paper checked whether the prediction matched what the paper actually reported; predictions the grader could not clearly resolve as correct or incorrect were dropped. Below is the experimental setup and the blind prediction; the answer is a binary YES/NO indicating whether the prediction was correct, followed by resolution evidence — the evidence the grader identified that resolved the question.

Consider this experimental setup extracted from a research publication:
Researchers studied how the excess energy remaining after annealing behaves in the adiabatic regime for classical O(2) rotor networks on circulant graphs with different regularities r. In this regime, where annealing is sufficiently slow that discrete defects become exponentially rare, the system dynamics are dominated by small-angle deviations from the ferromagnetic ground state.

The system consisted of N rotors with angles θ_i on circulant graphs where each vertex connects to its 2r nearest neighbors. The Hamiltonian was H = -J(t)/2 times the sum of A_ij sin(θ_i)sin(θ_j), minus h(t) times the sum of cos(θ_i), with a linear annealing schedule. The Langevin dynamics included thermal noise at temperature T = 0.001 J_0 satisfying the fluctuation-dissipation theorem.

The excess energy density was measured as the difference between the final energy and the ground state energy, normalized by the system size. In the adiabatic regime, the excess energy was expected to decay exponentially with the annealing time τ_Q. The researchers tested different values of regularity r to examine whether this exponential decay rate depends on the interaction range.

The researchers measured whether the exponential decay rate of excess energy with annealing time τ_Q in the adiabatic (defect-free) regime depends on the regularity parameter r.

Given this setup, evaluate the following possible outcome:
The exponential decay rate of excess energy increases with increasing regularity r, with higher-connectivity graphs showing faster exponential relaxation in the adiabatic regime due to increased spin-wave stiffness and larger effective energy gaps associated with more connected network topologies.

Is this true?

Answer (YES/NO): NO